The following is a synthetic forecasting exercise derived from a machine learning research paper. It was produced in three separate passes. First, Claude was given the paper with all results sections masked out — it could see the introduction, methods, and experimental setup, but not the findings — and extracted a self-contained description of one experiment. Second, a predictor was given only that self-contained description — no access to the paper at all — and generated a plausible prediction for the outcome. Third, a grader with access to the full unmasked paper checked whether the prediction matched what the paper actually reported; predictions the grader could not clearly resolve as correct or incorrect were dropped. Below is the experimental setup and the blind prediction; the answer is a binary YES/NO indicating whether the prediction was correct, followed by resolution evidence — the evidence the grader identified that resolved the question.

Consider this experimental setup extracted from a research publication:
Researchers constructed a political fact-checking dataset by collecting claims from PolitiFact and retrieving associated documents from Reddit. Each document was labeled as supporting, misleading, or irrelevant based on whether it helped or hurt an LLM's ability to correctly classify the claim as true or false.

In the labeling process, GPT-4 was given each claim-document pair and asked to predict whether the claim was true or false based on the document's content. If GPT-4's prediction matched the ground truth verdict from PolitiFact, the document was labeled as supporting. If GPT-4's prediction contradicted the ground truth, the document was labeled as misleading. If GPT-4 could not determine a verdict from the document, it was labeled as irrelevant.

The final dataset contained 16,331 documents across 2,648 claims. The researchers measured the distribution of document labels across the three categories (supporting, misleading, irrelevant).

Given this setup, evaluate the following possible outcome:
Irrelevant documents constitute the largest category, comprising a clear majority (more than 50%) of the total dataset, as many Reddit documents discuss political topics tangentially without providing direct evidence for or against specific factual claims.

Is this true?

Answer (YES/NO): YES